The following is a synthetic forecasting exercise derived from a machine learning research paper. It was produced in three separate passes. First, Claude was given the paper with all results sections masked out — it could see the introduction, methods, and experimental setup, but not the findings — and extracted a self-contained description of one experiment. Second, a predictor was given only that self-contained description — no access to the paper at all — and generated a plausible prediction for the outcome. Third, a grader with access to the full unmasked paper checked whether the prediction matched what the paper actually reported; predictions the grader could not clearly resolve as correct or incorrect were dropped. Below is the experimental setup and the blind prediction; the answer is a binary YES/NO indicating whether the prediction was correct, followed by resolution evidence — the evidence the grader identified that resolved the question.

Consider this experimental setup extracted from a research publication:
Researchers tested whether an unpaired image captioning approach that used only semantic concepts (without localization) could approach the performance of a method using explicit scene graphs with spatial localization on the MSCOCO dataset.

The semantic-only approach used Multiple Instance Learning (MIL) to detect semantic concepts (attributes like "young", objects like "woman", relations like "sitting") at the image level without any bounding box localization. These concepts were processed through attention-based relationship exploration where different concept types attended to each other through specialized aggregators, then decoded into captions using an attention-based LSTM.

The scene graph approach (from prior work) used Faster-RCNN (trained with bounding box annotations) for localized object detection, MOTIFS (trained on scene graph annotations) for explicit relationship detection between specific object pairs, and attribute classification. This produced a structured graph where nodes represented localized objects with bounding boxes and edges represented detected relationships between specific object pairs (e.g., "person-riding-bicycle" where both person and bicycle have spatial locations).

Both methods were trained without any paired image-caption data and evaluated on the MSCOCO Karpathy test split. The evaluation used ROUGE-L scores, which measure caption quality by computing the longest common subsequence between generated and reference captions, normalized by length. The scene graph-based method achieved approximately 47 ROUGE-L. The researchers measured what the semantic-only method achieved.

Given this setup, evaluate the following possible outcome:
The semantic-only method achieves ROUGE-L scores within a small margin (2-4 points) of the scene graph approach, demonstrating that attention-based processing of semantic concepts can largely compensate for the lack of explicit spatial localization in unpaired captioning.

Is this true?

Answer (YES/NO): NO